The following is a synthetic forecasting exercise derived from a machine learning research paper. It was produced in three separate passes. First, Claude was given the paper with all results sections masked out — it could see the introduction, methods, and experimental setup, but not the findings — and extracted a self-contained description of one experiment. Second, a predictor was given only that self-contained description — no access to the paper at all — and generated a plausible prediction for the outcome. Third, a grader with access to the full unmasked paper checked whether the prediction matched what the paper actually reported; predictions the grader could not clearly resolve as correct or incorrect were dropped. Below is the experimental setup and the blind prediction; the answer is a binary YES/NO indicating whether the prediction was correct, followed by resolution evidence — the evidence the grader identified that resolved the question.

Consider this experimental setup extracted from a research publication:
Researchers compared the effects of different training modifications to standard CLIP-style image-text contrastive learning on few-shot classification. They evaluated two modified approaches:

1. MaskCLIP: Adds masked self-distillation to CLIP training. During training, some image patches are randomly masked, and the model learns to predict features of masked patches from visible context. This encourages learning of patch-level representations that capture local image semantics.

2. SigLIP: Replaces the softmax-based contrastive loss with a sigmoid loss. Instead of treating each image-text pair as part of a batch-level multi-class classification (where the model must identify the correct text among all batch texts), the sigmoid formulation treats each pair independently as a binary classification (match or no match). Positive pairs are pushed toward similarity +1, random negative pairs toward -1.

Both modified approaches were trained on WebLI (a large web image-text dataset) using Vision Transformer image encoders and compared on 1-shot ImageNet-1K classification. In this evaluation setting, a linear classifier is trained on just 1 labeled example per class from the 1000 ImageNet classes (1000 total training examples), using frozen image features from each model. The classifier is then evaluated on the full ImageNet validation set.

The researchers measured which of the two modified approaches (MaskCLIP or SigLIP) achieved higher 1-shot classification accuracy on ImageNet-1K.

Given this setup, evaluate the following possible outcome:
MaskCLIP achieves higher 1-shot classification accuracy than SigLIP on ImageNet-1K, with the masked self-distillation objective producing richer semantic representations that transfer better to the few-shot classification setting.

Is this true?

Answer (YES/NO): NO